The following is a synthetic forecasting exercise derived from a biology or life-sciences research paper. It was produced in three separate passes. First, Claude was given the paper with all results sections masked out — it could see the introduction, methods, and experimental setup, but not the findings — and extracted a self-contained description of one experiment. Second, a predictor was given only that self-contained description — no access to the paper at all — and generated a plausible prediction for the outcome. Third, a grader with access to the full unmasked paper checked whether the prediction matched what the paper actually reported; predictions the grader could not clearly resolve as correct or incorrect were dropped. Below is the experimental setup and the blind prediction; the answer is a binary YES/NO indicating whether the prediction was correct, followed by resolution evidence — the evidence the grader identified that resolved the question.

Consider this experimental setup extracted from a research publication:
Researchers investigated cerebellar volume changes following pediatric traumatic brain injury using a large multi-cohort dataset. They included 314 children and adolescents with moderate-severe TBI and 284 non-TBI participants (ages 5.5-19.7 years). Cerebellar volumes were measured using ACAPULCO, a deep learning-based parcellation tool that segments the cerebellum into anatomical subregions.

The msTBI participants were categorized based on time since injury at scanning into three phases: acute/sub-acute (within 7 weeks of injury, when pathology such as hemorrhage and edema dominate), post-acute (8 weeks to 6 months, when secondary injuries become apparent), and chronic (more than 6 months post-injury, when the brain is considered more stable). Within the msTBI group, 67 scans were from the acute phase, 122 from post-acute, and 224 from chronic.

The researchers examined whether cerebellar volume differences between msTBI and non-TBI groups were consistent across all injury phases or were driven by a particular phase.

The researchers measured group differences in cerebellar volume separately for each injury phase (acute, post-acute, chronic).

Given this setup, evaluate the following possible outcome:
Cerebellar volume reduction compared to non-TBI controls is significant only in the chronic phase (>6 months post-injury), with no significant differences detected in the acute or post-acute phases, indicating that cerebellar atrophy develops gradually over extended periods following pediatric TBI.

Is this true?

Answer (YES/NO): NO